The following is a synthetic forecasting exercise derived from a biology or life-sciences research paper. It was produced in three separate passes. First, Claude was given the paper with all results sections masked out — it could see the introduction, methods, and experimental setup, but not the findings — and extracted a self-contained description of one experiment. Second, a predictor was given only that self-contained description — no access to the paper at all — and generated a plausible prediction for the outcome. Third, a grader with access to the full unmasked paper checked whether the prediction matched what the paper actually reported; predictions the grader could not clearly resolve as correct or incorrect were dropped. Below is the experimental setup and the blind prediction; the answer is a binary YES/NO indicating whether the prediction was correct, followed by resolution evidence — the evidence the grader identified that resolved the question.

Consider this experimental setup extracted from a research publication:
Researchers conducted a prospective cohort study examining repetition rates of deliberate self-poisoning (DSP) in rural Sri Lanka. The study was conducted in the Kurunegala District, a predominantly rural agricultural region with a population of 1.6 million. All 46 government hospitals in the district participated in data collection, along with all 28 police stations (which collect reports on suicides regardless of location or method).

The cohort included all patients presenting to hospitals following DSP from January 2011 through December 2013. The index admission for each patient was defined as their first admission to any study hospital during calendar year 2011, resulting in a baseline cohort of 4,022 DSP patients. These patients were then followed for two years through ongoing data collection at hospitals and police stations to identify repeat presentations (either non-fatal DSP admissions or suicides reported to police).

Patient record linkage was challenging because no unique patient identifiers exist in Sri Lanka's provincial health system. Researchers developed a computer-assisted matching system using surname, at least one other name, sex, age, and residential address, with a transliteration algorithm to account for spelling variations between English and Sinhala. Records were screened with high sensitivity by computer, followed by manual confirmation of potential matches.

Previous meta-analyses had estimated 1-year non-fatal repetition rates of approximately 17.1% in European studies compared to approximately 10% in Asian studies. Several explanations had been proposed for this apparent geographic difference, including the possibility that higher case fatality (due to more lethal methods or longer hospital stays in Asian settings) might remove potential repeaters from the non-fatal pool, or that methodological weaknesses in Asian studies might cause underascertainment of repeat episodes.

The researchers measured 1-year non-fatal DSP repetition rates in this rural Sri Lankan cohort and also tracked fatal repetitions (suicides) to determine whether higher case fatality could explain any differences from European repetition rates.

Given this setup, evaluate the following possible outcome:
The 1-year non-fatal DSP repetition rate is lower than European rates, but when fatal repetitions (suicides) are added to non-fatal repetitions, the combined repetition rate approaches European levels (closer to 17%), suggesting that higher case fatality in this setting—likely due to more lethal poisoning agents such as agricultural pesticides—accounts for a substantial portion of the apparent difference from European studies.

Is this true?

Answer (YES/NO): NO